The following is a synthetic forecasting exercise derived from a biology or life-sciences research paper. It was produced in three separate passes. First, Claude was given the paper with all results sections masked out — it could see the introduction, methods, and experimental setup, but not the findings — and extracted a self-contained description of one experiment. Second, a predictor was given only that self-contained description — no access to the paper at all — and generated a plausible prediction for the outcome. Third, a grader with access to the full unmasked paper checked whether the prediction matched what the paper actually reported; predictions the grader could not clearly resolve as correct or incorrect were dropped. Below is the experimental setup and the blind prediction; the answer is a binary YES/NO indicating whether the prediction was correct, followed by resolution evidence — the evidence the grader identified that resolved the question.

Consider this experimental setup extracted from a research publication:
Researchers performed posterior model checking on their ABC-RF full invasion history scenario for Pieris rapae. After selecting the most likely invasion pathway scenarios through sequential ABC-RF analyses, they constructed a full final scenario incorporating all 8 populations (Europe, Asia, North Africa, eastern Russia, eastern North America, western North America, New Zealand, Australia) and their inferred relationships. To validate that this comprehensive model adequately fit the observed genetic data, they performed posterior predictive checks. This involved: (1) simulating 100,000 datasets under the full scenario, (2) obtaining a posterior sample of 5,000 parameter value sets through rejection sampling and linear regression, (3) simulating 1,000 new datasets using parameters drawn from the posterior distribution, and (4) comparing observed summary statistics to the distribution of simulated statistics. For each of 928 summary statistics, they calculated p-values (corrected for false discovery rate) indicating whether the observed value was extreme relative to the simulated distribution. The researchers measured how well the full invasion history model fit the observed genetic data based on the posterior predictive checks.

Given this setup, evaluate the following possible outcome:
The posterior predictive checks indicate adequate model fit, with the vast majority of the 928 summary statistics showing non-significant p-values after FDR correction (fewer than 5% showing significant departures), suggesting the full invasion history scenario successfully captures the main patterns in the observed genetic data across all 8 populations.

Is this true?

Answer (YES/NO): YES